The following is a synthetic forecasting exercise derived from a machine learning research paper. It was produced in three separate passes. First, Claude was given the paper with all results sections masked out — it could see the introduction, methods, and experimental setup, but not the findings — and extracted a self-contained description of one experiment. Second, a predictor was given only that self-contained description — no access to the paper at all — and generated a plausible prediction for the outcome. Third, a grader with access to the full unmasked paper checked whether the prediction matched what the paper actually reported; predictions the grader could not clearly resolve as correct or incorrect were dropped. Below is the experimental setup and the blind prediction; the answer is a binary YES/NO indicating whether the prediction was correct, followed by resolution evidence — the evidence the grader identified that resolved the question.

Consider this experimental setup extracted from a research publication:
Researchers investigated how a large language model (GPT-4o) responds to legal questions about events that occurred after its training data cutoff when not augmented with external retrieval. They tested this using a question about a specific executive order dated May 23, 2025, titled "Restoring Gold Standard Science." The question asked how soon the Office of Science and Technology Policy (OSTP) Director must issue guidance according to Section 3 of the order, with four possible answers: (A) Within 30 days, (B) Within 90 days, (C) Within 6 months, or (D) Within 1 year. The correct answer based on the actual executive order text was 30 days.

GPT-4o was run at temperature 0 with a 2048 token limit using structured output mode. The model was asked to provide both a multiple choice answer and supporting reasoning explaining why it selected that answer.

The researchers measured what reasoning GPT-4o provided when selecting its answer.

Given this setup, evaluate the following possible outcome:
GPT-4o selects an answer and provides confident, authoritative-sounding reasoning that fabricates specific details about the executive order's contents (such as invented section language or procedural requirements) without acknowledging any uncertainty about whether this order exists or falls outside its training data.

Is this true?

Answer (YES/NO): NO